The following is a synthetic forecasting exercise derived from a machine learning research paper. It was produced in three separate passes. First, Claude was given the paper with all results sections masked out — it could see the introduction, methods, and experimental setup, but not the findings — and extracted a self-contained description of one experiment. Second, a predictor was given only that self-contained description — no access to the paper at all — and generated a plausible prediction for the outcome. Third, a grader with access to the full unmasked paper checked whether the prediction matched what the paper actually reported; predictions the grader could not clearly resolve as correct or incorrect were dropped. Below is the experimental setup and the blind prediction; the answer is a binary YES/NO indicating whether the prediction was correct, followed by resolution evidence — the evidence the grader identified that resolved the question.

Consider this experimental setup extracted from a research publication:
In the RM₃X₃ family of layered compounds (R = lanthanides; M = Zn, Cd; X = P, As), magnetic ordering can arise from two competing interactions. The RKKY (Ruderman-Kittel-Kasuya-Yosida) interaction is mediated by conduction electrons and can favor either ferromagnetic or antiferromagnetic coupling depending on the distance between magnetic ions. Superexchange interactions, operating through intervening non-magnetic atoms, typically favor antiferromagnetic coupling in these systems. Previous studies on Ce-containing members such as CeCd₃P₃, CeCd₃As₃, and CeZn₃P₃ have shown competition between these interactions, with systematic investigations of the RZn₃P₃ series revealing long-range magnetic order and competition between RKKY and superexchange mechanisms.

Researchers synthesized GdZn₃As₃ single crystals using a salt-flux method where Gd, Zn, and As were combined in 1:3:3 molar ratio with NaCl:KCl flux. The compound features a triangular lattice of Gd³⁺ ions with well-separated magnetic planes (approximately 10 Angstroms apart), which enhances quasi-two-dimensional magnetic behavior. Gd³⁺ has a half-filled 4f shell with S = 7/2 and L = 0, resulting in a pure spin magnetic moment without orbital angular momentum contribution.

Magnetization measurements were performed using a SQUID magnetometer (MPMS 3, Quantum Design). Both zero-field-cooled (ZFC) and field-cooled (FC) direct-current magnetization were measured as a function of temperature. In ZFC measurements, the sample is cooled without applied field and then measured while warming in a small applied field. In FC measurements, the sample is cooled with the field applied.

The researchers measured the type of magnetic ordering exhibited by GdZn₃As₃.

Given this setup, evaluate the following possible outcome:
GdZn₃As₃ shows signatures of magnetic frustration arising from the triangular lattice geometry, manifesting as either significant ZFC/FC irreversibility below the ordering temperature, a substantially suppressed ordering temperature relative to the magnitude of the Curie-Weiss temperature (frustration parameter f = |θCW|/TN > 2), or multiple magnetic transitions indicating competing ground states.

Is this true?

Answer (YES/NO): NO